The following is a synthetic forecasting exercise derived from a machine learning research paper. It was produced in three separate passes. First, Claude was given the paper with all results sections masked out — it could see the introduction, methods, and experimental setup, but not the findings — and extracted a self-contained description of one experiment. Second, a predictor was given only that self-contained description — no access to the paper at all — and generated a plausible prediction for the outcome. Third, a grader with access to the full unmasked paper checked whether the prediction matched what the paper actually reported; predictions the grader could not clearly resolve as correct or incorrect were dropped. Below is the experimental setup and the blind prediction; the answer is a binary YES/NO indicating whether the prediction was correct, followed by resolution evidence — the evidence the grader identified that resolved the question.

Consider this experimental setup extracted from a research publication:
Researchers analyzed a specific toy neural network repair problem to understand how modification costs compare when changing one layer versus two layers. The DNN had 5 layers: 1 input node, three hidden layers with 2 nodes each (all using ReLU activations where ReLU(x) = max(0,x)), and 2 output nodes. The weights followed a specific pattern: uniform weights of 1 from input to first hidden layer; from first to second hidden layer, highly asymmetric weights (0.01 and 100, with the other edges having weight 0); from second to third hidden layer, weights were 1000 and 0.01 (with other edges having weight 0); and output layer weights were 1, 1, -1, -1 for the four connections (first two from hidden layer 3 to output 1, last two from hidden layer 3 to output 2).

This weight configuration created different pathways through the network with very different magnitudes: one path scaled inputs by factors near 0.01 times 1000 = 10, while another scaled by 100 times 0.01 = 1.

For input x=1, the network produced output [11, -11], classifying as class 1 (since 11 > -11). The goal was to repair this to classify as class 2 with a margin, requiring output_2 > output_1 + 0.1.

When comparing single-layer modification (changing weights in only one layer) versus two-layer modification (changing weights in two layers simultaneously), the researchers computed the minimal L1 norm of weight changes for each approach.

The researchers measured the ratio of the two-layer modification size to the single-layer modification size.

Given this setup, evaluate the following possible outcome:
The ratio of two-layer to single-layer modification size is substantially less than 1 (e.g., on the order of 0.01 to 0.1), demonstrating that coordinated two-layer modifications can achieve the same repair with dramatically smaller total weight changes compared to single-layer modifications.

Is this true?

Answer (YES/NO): NO